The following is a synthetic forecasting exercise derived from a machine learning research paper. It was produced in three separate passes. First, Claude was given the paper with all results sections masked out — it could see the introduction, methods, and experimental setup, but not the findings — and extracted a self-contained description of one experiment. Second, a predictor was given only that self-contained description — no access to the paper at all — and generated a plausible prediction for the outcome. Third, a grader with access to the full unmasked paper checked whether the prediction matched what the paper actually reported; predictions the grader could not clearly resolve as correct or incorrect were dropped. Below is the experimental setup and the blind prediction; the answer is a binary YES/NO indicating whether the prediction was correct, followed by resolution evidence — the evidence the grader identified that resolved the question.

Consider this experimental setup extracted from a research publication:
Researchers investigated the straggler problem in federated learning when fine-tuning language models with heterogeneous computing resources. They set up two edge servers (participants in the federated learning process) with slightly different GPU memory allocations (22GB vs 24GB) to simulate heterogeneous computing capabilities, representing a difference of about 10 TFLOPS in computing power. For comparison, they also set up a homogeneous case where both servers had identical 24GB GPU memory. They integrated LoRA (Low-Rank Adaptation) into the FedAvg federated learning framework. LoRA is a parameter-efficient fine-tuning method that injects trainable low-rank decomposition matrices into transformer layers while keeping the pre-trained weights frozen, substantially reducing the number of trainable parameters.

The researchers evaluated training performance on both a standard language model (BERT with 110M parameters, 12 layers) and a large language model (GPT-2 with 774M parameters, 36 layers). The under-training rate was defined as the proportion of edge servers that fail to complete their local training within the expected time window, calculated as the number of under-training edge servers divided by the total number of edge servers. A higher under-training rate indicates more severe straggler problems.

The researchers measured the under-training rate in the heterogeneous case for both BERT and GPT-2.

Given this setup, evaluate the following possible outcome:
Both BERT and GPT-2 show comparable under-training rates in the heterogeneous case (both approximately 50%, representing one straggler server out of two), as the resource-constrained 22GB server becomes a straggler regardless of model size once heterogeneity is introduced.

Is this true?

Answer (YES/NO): NO